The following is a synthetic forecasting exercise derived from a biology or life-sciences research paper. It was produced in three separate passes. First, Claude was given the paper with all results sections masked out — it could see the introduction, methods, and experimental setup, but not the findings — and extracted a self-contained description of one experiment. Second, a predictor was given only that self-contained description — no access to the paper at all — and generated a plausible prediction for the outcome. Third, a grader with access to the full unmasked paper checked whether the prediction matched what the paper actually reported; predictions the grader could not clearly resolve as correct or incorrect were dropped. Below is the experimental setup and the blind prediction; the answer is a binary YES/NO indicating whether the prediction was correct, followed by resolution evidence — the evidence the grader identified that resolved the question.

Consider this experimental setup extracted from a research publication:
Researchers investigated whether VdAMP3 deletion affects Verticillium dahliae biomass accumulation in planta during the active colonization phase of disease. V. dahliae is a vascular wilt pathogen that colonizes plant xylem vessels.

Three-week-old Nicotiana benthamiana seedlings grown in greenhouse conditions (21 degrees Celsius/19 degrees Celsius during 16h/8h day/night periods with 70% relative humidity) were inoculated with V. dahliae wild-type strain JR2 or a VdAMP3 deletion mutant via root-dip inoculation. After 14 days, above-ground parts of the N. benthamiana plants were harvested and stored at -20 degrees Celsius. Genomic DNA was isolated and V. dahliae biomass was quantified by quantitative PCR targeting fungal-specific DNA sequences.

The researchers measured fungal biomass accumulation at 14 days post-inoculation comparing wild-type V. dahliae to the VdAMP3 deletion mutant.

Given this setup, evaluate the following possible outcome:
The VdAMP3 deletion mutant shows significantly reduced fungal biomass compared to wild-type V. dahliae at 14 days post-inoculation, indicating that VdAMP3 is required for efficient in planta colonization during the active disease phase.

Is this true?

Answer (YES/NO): NO